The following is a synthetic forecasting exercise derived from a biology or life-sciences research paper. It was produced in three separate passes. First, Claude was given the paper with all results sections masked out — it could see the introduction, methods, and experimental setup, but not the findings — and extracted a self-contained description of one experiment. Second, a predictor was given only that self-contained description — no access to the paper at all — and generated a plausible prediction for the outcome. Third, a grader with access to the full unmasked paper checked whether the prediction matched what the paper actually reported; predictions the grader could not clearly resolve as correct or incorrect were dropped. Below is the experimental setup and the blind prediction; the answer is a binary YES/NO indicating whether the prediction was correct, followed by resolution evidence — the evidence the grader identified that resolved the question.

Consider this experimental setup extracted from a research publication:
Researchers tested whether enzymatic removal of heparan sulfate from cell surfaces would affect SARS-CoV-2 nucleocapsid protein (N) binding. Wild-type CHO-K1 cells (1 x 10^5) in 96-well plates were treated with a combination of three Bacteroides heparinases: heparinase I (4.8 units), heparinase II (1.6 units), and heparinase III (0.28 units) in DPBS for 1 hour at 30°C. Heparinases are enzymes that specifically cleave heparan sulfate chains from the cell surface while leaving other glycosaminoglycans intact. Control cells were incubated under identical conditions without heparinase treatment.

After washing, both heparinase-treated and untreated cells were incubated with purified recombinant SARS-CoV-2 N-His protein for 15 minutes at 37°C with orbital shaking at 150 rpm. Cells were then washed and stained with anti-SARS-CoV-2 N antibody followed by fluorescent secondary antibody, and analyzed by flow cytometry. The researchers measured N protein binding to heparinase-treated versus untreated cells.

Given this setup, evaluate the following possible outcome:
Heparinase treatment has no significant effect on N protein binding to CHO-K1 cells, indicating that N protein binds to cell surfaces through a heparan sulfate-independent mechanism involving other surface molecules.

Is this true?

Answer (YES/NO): NO